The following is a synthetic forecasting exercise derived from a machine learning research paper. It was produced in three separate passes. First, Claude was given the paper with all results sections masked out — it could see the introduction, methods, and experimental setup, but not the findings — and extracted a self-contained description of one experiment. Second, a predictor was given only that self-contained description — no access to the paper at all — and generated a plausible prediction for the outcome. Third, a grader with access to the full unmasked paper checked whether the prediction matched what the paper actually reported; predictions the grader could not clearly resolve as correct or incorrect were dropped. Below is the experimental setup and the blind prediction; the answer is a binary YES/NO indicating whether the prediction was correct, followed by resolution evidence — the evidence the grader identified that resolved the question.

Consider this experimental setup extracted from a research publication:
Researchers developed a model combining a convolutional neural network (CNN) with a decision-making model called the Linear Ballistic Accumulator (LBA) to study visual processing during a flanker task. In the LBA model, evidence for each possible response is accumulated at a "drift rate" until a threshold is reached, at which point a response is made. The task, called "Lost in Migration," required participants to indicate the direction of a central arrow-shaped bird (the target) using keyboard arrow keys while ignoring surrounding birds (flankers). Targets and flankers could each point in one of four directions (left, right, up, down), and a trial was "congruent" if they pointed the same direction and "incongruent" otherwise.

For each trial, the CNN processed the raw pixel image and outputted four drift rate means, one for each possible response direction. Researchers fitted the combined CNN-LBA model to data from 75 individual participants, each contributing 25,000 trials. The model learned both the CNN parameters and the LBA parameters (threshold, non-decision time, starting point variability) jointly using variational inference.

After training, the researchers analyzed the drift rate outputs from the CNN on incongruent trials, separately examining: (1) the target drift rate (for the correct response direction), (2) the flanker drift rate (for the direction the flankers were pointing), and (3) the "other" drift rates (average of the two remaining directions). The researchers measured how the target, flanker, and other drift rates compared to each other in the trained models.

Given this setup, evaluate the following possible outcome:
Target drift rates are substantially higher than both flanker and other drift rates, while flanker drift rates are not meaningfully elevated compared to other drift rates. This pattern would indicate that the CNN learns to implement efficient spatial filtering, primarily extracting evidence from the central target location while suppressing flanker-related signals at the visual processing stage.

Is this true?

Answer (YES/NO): NO